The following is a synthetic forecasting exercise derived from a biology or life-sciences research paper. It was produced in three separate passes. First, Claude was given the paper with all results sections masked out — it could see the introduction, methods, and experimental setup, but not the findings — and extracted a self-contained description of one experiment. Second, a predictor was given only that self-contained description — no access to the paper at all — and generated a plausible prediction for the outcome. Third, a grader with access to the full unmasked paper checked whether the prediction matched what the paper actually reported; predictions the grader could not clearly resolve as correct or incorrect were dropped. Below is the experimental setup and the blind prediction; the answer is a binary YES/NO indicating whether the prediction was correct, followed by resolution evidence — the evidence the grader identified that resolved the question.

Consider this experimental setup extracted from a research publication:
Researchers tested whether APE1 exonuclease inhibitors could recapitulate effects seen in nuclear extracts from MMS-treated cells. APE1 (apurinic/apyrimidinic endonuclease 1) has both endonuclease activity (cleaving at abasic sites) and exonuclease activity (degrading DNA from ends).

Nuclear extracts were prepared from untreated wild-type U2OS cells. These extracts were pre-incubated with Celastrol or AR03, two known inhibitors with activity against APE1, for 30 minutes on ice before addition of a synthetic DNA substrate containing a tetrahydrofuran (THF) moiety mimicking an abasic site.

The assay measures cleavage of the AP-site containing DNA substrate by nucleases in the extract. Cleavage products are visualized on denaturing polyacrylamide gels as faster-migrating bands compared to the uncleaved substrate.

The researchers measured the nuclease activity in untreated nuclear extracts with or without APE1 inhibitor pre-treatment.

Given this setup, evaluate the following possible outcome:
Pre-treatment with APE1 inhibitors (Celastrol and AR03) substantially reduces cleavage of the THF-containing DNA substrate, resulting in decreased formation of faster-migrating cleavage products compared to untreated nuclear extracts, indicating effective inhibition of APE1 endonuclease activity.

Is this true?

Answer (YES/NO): NO